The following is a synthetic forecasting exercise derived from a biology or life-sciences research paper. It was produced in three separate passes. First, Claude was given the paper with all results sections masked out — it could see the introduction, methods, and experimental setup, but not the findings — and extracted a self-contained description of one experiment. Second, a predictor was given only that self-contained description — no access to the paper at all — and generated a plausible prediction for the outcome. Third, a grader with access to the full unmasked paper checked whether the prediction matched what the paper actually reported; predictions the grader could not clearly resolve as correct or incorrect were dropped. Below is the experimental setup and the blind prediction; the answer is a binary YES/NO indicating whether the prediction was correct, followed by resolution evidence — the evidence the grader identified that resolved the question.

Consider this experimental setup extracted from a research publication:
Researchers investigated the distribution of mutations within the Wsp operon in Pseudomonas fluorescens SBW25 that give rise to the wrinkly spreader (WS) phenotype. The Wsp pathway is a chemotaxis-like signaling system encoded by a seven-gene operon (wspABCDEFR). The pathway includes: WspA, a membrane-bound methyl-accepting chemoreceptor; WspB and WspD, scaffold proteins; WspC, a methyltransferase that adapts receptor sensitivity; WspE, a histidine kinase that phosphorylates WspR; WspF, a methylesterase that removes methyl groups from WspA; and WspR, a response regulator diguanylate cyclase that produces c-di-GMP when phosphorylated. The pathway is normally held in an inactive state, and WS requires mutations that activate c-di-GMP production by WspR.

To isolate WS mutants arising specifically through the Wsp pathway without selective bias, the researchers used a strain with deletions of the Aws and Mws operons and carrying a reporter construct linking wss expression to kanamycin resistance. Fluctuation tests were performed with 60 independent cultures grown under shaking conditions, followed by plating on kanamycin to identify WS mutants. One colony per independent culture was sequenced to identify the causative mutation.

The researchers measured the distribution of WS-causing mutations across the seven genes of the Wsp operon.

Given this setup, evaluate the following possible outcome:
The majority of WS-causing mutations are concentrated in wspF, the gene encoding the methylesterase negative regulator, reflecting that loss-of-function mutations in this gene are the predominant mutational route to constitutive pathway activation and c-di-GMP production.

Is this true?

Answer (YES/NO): NO